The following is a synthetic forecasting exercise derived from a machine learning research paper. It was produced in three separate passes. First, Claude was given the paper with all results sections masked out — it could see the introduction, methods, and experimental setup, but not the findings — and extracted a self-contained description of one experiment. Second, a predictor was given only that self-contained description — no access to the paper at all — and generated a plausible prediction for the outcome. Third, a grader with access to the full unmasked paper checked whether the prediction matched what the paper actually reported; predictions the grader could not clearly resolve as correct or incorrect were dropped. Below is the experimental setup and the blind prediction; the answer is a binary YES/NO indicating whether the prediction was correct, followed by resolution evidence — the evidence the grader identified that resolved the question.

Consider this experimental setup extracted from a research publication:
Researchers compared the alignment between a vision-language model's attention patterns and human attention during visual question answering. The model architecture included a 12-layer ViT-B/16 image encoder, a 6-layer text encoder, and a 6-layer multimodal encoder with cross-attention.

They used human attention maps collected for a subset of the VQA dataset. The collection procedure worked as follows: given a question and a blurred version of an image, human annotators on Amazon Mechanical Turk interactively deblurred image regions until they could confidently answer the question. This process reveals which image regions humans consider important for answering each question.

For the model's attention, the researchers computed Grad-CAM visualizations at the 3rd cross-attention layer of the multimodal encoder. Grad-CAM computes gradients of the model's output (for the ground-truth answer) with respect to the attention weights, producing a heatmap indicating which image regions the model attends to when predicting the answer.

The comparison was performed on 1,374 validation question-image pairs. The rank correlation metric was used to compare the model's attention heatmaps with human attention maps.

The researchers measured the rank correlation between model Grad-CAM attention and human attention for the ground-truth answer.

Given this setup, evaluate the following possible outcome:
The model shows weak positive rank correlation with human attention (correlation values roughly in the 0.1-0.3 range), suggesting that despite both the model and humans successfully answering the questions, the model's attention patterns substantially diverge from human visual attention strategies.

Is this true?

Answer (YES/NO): NO